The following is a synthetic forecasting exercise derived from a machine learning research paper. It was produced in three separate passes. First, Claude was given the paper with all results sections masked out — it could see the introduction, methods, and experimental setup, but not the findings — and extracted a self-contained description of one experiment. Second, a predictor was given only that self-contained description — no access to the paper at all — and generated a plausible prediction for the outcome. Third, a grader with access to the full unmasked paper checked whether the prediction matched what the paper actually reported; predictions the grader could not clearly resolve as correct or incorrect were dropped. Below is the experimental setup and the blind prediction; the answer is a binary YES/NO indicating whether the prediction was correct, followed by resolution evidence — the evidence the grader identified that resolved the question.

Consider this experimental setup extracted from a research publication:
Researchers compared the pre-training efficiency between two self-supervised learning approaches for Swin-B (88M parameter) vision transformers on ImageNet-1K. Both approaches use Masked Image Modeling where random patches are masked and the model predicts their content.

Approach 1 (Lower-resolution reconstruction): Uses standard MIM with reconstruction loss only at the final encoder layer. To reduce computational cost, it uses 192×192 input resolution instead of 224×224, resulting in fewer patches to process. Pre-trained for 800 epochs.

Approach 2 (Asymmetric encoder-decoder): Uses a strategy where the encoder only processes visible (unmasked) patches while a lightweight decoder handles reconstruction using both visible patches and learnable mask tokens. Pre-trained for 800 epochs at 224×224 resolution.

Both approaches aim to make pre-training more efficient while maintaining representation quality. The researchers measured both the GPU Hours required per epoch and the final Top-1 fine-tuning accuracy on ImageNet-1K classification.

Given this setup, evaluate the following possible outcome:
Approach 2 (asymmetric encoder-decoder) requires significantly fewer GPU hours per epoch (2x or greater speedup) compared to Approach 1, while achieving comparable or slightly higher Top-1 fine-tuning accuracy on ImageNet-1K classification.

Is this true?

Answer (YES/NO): NO